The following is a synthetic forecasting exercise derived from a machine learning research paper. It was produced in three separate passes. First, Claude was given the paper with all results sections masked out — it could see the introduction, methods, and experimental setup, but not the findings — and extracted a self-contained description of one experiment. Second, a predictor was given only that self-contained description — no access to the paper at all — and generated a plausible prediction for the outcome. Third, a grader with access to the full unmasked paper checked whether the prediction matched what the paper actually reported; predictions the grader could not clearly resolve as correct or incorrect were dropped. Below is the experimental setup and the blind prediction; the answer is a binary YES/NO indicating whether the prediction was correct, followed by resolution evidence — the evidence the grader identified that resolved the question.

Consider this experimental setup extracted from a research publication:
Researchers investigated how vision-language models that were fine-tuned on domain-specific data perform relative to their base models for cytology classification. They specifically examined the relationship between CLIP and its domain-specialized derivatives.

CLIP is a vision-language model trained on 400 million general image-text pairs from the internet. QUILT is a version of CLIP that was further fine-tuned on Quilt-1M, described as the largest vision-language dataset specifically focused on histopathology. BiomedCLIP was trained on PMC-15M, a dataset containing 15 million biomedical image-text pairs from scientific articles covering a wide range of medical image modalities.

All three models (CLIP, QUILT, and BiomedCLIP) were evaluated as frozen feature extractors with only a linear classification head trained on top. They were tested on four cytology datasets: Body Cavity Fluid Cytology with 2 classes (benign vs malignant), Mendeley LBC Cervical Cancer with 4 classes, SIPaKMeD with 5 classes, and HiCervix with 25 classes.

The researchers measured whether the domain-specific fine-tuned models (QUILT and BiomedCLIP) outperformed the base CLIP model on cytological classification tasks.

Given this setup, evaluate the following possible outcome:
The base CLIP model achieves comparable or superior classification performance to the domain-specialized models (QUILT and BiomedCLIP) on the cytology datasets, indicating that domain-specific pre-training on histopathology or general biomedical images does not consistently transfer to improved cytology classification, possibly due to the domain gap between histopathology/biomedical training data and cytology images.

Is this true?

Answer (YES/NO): NO